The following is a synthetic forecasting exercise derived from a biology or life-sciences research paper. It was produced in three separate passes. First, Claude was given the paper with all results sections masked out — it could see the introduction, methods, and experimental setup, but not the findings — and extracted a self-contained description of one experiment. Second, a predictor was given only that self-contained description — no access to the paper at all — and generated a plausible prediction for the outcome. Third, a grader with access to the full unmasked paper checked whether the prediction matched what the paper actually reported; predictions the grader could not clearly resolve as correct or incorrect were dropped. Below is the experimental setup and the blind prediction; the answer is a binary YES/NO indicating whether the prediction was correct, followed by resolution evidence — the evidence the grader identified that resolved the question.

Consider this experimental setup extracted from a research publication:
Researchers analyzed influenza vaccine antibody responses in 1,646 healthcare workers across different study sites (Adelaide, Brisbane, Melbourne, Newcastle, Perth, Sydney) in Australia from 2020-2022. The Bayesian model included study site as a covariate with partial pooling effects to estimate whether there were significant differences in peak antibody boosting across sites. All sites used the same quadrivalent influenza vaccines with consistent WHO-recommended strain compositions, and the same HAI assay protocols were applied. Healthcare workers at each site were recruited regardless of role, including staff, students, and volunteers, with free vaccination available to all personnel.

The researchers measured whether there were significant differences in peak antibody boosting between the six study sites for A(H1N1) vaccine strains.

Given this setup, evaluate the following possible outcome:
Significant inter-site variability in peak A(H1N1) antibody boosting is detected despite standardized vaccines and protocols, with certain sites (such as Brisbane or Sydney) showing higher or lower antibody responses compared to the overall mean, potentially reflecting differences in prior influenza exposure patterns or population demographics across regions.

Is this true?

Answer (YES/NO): NO